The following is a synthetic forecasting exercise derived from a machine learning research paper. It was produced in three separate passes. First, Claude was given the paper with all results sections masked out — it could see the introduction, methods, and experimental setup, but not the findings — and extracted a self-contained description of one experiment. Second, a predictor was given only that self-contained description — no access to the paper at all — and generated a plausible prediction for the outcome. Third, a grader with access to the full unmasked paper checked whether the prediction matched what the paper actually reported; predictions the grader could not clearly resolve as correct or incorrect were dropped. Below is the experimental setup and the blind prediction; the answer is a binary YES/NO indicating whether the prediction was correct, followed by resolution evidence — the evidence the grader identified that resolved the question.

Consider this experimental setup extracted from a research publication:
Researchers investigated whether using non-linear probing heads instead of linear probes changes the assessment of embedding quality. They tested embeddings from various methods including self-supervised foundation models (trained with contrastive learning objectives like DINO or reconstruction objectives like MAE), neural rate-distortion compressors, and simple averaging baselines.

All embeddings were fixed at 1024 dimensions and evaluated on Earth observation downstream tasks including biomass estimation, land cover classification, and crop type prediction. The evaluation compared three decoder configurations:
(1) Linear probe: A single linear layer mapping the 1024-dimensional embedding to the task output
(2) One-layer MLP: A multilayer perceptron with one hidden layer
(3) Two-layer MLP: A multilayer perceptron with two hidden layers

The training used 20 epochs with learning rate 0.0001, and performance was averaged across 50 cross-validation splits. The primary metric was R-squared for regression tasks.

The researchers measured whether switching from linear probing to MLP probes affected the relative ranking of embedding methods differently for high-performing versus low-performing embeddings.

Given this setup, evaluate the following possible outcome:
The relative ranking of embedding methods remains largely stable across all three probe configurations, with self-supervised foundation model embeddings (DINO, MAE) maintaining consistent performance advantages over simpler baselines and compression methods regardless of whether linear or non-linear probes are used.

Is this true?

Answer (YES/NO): YES